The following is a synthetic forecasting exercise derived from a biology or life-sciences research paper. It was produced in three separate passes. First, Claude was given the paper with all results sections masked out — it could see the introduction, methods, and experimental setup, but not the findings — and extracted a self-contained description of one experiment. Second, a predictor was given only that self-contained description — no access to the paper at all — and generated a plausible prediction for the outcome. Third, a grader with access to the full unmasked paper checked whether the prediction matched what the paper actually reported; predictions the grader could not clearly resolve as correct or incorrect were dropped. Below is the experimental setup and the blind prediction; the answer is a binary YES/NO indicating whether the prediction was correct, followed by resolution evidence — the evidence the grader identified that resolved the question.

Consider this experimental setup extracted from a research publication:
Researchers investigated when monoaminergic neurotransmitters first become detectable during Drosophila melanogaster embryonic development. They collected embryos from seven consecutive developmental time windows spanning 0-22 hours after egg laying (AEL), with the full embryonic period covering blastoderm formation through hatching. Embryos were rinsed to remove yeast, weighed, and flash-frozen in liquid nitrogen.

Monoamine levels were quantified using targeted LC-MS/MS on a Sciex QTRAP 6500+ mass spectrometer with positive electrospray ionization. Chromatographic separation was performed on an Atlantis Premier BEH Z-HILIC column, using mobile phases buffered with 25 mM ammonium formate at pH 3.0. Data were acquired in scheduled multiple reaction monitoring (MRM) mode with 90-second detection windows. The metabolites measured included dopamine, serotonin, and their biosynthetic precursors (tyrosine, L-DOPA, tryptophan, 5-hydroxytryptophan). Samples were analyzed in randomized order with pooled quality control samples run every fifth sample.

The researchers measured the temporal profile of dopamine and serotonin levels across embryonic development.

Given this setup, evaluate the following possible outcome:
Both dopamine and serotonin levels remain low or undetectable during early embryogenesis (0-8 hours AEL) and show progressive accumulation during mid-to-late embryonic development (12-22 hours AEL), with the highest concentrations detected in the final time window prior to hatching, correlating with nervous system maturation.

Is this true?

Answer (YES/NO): YES